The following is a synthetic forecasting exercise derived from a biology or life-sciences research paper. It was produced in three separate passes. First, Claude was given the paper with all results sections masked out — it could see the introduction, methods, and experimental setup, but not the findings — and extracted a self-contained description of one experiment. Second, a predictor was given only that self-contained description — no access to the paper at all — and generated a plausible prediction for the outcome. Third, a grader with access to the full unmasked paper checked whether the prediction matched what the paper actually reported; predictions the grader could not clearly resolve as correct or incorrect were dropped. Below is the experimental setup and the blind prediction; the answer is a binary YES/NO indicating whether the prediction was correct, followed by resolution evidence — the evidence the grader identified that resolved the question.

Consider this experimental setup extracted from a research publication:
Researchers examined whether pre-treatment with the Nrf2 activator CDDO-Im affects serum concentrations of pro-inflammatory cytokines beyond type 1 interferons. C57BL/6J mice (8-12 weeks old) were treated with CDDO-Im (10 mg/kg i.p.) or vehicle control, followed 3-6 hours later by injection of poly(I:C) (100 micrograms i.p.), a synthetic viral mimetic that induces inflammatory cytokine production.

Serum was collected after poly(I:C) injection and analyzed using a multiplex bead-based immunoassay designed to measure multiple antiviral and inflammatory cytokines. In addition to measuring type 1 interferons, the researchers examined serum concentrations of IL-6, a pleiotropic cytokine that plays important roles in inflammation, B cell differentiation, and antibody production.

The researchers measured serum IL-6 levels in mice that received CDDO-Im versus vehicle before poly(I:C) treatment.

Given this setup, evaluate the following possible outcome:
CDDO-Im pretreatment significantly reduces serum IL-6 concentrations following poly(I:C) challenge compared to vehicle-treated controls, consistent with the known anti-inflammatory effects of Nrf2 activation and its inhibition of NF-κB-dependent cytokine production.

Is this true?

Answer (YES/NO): YES